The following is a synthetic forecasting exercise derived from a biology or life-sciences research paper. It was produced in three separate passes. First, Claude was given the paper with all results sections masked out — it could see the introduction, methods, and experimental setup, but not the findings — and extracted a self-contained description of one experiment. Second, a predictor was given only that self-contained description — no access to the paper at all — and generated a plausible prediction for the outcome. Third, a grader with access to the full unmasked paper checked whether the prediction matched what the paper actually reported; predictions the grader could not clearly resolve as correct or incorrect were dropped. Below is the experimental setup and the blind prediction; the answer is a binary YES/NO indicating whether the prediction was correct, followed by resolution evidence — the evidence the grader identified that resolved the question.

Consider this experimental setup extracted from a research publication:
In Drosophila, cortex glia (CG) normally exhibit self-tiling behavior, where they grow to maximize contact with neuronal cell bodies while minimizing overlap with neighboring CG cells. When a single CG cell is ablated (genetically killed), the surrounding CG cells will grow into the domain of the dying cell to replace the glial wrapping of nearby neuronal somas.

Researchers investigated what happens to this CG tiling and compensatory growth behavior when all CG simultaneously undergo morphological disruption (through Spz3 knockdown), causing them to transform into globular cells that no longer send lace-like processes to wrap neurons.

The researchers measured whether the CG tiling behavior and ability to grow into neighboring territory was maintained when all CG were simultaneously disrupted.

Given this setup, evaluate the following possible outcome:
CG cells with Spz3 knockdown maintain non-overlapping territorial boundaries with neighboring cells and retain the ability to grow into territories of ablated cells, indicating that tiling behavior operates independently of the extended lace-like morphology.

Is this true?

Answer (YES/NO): NO